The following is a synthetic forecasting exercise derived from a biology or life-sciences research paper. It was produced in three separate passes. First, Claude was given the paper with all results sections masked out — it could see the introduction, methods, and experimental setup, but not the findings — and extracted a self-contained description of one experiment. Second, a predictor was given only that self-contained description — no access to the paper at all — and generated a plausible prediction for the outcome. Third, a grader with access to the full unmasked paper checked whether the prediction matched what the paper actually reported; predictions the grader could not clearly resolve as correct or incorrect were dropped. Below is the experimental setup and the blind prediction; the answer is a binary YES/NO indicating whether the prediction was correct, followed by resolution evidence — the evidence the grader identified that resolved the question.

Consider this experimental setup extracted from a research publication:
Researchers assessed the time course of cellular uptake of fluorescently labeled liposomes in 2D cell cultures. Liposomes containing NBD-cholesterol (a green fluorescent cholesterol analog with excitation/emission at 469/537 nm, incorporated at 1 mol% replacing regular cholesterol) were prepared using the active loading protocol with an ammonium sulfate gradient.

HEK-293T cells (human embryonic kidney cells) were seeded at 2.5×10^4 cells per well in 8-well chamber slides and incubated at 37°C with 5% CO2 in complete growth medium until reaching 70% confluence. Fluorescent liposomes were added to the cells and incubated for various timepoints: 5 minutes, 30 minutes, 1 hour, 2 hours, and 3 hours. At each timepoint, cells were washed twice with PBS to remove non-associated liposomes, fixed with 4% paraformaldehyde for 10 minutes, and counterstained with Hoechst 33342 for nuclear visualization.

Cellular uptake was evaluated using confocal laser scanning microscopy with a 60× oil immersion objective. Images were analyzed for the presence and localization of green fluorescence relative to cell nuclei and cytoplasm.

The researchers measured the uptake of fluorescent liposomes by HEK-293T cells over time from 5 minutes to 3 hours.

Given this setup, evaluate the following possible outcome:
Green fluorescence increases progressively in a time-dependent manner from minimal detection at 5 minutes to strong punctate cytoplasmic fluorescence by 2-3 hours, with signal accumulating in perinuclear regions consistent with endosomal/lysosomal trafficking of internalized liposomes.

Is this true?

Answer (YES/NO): NO